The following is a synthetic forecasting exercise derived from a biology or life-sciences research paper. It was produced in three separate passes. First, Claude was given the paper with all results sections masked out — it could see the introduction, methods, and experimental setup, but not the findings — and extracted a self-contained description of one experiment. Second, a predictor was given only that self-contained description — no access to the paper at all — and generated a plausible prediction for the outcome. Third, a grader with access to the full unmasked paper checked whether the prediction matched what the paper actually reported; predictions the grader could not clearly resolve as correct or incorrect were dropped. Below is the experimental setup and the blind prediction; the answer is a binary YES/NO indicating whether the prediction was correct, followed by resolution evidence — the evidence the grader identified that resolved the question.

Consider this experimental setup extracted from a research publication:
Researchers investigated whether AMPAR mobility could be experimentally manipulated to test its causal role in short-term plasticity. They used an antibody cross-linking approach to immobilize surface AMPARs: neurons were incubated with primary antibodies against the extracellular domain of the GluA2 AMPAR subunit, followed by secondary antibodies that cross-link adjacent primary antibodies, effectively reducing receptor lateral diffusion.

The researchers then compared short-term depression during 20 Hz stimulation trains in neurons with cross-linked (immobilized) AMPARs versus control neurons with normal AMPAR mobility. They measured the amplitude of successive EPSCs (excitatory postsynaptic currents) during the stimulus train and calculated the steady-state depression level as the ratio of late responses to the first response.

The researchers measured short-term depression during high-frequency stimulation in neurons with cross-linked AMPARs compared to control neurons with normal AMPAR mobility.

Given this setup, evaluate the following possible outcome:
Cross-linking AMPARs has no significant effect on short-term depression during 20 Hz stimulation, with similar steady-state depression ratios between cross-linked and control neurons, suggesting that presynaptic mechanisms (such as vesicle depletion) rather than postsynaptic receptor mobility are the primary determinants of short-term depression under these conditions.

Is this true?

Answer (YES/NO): NO